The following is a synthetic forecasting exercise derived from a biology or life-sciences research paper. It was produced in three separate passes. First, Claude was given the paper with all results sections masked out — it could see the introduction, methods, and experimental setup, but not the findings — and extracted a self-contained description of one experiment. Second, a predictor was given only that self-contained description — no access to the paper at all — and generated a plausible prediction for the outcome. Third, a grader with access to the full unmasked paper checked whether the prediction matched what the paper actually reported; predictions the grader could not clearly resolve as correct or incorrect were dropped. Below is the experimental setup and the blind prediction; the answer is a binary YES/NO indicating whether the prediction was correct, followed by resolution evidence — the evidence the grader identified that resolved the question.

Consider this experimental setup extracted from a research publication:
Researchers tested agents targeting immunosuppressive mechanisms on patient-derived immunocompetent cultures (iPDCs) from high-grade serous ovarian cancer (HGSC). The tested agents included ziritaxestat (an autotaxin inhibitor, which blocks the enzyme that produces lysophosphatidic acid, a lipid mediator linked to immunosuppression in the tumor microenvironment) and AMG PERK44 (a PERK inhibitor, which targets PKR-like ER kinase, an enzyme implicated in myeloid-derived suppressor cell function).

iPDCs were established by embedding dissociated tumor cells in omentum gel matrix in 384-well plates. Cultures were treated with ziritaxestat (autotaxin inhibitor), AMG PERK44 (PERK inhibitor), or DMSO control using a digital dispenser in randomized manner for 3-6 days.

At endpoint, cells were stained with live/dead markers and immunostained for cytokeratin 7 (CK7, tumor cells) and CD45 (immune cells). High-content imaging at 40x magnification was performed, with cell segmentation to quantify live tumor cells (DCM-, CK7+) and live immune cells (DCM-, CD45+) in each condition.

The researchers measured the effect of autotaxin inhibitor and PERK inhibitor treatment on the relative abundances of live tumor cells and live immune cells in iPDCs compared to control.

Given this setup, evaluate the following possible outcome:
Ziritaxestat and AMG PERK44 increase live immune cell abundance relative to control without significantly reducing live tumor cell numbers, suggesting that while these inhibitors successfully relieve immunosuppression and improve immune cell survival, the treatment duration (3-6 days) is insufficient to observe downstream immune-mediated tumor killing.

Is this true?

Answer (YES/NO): NO